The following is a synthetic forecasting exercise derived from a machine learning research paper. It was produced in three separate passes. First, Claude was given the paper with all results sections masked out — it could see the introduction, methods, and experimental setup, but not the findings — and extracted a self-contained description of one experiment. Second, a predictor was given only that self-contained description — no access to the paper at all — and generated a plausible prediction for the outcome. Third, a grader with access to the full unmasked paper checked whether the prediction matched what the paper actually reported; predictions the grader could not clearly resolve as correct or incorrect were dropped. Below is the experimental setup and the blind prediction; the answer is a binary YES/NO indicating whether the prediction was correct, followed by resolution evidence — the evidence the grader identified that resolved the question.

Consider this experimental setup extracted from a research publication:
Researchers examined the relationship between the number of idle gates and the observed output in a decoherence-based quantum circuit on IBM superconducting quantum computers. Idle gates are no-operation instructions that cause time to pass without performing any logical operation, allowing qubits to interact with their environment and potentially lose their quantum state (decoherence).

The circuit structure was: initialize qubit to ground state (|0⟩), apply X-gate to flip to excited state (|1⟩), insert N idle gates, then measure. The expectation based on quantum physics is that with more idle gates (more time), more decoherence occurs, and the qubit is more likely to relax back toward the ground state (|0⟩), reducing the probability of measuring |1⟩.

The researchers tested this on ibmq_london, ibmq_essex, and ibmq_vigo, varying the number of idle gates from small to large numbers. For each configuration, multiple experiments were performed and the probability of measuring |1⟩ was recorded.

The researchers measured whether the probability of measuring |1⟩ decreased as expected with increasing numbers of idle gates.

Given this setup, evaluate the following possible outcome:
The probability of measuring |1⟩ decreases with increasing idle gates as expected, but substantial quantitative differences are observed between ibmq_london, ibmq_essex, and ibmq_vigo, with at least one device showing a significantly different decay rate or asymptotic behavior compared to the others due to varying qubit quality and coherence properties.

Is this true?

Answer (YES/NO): NO